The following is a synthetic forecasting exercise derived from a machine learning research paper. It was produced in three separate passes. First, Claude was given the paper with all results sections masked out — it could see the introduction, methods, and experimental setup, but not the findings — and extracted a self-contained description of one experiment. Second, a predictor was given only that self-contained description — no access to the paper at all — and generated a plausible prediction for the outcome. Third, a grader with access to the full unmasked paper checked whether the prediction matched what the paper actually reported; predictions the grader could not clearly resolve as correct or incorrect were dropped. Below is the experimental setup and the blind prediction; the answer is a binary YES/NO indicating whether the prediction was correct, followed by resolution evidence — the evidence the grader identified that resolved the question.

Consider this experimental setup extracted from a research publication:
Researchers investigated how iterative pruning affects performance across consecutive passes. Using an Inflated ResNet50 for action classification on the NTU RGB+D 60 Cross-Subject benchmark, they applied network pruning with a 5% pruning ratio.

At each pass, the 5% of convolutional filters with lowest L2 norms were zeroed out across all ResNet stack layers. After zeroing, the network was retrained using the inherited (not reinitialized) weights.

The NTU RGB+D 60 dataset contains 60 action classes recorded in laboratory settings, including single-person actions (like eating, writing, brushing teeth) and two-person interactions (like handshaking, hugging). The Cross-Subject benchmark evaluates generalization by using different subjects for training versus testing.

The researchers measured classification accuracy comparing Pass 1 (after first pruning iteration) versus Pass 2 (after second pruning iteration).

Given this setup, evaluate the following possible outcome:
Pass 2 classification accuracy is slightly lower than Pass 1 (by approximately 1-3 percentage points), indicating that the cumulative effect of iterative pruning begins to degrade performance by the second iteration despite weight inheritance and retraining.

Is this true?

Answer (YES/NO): NO